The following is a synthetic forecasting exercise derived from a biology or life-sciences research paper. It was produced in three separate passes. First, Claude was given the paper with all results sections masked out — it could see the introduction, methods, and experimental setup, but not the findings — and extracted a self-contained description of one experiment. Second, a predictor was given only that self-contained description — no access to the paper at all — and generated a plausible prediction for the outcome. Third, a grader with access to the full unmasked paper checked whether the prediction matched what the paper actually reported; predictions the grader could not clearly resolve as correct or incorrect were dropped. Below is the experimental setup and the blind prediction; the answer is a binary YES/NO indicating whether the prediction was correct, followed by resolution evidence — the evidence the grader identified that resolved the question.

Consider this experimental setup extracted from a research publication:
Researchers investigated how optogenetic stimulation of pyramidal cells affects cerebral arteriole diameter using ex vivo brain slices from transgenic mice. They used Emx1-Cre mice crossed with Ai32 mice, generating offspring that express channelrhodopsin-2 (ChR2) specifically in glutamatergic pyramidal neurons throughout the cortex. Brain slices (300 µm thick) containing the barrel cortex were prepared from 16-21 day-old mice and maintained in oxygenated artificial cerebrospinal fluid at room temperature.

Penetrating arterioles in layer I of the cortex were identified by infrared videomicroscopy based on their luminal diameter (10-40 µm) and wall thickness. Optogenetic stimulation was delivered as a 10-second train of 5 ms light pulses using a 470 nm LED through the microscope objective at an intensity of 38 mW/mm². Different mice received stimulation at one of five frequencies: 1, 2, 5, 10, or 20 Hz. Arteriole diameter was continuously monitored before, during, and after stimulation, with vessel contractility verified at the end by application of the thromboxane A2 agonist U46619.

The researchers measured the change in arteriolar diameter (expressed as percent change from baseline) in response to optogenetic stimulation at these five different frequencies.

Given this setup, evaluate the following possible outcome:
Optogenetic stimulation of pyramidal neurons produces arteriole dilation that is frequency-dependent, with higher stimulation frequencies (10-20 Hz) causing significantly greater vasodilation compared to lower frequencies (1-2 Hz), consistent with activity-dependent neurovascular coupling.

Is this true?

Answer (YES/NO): NO